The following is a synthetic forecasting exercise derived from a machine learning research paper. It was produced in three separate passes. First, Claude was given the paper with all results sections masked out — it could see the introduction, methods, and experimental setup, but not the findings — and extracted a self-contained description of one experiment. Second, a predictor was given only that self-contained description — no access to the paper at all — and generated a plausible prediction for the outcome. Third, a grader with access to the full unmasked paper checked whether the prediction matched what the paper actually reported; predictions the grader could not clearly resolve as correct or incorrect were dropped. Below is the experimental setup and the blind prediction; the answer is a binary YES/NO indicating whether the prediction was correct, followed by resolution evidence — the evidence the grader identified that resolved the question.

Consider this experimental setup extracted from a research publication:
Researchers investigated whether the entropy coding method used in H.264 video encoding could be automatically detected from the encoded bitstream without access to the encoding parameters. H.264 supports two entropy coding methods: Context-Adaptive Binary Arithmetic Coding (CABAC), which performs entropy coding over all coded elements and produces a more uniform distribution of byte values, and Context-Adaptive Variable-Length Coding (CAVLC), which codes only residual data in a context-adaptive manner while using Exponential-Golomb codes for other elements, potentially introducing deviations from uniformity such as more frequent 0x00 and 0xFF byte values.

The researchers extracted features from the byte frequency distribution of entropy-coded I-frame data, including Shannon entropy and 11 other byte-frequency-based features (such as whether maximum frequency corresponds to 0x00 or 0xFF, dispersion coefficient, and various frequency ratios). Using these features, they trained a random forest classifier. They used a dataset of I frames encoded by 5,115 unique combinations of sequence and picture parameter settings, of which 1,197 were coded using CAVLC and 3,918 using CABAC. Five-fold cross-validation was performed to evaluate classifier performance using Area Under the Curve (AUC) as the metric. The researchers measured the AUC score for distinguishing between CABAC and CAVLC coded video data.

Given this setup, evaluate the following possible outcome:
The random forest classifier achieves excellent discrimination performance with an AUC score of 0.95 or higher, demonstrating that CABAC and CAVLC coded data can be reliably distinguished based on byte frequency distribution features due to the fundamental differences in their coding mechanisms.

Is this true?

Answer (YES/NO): YES